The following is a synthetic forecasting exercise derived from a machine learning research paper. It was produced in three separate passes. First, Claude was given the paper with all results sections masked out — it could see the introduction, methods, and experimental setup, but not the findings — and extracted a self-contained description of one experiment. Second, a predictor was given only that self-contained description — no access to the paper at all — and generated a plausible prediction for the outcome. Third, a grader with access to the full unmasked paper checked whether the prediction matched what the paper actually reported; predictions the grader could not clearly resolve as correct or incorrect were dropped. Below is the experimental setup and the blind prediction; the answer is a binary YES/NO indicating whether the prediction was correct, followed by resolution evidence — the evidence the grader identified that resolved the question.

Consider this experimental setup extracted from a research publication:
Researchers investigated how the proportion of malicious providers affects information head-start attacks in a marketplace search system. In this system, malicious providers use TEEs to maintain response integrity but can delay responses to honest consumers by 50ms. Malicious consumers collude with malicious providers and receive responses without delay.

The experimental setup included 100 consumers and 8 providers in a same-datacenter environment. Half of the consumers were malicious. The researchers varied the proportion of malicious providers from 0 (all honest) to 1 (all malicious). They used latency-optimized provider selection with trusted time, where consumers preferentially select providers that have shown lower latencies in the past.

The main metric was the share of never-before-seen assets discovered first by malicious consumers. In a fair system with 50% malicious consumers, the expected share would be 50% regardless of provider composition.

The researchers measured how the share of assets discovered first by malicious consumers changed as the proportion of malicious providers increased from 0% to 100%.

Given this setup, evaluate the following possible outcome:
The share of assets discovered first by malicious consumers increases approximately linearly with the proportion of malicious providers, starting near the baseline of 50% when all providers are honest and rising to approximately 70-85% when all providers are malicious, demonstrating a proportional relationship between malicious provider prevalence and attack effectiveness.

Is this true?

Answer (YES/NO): NO